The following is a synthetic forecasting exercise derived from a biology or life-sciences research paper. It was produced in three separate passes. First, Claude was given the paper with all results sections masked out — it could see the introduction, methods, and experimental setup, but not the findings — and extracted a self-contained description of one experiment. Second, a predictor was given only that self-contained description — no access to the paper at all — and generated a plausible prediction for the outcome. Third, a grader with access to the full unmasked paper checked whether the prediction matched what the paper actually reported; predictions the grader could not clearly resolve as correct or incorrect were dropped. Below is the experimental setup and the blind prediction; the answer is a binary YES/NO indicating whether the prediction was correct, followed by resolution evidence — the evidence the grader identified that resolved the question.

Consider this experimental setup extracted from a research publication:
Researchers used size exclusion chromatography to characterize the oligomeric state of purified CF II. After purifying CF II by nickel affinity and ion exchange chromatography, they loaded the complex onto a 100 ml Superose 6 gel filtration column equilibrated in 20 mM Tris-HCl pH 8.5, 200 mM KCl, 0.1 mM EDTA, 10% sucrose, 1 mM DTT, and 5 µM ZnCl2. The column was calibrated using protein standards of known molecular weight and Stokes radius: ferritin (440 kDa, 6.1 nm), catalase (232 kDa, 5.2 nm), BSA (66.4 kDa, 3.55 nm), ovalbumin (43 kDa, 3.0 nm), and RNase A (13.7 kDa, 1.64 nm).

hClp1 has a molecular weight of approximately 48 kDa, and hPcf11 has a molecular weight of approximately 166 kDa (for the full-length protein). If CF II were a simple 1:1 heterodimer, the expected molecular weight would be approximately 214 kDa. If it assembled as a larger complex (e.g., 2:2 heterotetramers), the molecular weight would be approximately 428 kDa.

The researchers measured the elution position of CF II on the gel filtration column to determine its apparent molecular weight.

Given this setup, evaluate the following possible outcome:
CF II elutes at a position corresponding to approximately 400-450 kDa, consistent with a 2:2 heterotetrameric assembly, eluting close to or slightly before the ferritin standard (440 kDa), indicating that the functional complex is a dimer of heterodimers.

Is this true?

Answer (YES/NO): NO